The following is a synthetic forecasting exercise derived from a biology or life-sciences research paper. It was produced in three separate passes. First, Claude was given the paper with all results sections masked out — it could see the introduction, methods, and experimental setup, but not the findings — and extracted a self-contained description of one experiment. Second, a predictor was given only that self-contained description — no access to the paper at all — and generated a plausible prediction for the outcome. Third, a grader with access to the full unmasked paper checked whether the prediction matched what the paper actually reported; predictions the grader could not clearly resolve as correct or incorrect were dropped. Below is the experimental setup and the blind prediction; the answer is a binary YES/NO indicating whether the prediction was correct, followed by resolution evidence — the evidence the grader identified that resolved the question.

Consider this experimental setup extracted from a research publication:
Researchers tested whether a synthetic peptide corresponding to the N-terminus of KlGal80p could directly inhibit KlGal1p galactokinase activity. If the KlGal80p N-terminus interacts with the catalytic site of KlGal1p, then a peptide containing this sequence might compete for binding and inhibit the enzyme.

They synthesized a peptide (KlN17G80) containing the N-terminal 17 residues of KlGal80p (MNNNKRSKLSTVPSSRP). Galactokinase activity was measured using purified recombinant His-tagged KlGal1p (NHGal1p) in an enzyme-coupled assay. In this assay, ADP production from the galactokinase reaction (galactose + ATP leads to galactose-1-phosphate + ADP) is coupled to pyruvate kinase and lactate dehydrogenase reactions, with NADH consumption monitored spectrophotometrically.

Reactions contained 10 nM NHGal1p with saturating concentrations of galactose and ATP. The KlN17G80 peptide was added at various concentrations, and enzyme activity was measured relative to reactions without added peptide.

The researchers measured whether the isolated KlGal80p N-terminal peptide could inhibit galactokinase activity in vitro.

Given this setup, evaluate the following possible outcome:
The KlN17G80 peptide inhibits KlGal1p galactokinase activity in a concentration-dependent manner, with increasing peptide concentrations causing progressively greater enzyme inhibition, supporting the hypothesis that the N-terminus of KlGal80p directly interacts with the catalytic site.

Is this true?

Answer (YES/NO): NO